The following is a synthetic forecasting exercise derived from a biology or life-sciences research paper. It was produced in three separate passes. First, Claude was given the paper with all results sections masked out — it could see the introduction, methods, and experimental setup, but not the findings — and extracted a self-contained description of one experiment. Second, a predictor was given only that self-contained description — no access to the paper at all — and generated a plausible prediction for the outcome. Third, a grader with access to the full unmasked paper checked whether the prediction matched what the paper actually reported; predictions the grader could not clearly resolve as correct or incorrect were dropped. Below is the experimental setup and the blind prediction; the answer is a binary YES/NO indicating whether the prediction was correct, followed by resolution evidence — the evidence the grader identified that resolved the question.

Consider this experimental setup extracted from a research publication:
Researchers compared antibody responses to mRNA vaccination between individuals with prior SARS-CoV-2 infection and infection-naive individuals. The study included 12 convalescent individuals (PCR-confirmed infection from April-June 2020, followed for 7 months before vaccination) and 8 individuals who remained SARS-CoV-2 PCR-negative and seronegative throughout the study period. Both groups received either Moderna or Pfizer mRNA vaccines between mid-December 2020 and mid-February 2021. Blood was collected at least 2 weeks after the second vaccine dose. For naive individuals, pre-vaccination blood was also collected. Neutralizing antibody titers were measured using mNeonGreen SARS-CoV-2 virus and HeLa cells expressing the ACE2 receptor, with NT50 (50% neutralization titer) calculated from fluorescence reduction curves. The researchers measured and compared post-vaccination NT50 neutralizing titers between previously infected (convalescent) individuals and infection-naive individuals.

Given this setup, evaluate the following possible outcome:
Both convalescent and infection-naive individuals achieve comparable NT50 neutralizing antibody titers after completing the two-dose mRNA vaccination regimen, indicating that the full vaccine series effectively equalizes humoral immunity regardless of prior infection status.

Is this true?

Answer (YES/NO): NO